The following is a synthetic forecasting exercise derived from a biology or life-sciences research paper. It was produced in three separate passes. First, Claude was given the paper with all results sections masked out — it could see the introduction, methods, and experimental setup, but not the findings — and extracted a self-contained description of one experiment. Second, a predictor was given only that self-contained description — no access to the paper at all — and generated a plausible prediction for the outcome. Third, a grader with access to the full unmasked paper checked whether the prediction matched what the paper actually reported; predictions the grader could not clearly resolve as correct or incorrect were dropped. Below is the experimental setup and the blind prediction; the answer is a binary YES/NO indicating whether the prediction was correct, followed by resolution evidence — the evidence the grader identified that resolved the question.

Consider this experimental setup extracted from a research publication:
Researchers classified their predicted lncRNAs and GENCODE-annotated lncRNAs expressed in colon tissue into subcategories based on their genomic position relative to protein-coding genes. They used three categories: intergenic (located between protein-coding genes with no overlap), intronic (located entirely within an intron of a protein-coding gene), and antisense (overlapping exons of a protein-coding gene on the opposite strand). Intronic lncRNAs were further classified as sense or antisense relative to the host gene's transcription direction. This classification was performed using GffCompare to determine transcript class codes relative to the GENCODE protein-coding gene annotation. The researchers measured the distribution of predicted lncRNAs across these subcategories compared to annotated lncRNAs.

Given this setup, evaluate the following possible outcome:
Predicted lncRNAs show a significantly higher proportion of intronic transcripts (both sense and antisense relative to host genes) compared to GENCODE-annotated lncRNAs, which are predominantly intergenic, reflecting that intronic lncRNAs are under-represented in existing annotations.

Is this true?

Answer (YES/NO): NO